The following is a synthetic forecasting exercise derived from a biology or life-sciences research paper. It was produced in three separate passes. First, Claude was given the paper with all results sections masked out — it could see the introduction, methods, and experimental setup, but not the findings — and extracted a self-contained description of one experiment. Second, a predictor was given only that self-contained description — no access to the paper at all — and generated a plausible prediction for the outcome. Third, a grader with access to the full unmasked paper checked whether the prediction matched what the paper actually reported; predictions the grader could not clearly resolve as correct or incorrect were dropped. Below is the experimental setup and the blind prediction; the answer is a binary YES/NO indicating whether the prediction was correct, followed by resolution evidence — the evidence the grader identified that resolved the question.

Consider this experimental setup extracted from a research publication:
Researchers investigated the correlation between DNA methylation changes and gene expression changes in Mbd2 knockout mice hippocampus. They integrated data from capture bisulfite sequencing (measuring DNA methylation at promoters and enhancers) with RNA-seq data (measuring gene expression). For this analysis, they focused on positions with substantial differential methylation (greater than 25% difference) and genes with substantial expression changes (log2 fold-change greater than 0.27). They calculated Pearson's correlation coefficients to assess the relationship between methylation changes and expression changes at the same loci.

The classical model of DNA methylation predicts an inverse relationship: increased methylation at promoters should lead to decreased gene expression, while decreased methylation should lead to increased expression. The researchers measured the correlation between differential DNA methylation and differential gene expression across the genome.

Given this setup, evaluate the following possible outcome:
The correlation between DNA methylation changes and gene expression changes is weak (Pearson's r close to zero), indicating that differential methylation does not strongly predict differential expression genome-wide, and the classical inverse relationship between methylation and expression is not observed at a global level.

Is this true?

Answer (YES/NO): NO